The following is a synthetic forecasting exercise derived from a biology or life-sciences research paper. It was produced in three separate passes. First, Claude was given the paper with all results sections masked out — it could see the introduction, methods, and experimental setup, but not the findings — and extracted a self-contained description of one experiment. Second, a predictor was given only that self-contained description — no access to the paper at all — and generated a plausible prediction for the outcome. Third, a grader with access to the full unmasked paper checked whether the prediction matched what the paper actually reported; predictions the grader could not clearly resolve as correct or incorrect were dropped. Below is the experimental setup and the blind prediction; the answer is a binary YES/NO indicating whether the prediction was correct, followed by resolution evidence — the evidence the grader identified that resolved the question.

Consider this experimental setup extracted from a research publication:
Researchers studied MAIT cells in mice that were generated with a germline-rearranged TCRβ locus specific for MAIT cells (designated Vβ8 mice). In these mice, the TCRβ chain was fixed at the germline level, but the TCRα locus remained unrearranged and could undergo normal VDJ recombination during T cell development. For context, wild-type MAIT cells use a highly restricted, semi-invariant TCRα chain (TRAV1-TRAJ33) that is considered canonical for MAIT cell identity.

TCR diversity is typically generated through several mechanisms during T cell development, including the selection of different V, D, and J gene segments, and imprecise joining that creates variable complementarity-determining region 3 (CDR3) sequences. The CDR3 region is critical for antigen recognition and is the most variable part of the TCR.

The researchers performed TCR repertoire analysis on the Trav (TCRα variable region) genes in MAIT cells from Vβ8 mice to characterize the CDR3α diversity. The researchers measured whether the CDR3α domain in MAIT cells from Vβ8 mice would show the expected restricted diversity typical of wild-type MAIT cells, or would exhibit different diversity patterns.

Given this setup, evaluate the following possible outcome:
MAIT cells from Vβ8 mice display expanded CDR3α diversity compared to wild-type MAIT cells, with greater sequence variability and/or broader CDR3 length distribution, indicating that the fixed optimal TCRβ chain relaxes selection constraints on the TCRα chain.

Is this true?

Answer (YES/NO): YES